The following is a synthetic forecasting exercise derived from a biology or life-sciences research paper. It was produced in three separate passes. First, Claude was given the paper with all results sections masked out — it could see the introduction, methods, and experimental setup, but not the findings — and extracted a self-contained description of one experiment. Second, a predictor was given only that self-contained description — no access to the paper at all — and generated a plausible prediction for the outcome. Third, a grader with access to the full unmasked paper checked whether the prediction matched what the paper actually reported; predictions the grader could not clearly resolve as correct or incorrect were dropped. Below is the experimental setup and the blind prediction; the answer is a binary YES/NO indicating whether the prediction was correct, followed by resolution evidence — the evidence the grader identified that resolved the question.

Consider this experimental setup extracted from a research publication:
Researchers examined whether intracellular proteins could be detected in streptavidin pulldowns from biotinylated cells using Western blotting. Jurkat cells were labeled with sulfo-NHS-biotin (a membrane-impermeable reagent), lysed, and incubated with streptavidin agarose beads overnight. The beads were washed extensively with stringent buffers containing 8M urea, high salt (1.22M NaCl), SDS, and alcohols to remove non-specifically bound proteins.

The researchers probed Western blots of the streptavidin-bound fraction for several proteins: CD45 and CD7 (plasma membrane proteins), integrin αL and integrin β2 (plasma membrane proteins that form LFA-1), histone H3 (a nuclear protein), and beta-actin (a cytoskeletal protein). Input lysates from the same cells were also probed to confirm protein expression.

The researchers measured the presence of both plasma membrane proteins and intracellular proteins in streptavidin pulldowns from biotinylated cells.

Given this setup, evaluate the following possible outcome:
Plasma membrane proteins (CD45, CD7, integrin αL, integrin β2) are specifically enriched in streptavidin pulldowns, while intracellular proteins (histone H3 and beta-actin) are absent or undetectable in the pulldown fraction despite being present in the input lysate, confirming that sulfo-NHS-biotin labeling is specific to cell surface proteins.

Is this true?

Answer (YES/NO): NO